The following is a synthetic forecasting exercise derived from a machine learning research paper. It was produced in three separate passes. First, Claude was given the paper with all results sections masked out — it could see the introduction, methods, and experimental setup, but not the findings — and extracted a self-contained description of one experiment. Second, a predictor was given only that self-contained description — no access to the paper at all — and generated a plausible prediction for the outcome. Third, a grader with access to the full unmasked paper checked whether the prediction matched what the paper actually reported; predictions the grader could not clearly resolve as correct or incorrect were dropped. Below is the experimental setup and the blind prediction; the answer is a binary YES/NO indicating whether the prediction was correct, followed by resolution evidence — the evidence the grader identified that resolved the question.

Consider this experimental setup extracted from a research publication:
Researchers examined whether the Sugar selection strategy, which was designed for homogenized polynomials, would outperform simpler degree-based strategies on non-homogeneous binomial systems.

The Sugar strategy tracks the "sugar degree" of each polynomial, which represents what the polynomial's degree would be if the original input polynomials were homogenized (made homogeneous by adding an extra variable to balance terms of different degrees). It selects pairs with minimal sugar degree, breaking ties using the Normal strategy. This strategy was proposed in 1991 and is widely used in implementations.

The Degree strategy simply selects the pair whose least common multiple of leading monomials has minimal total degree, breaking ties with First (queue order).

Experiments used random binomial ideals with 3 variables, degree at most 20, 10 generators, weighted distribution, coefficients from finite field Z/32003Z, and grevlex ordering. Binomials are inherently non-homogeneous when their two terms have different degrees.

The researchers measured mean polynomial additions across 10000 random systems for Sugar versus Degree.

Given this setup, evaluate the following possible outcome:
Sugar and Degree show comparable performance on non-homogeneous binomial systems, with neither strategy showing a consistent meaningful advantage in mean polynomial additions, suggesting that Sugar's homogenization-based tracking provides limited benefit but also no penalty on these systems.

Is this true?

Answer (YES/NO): NO